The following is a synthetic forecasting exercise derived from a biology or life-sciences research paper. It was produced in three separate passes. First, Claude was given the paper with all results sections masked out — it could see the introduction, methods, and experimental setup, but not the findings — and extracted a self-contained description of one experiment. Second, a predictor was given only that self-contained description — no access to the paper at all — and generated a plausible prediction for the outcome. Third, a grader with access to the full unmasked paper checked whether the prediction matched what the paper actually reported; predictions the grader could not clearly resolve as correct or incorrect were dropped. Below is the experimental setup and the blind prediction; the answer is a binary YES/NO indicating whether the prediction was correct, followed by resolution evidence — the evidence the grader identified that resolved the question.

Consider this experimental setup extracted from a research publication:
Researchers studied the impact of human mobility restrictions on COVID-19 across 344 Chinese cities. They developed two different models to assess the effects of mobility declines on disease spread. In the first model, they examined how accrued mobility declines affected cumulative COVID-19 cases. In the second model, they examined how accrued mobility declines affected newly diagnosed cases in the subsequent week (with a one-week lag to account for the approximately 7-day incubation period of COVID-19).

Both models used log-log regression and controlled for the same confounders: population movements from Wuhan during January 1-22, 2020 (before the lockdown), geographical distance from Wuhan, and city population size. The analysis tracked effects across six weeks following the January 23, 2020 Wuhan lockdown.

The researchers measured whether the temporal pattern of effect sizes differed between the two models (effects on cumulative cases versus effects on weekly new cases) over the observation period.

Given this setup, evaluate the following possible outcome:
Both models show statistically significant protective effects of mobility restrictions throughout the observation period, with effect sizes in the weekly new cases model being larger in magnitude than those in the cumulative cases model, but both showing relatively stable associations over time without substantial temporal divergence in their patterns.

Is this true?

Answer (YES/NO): NO